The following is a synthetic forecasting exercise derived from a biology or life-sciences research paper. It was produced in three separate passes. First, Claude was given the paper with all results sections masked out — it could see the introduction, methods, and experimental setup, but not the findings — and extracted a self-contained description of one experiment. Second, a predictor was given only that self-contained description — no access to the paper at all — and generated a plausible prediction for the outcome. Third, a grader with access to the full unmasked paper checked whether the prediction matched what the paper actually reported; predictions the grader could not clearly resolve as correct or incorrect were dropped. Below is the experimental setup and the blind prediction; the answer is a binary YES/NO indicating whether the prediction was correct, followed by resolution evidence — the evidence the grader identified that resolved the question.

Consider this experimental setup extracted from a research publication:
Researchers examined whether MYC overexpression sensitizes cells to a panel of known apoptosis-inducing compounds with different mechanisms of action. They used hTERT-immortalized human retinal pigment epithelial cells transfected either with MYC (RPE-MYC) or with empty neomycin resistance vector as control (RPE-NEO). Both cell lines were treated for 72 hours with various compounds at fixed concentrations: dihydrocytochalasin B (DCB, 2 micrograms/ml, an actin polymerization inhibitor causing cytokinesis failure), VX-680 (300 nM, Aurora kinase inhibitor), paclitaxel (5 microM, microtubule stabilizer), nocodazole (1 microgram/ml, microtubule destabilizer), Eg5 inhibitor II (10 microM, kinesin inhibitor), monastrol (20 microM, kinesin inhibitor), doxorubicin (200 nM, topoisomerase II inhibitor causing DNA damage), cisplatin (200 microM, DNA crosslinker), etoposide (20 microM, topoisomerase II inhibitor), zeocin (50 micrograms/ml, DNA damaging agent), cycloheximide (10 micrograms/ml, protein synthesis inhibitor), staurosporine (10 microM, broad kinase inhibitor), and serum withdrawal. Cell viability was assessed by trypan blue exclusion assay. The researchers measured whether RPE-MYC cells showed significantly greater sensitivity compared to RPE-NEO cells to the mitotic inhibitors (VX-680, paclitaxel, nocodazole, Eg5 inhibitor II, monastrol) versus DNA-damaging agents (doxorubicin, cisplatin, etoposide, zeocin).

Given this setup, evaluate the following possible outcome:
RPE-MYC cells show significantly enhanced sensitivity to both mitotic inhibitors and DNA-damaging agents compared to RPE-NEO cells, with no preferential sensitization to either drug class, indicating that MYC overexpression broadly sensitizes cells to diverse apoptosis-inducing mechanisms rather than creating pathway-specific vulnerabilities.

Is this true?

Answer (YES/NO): NO